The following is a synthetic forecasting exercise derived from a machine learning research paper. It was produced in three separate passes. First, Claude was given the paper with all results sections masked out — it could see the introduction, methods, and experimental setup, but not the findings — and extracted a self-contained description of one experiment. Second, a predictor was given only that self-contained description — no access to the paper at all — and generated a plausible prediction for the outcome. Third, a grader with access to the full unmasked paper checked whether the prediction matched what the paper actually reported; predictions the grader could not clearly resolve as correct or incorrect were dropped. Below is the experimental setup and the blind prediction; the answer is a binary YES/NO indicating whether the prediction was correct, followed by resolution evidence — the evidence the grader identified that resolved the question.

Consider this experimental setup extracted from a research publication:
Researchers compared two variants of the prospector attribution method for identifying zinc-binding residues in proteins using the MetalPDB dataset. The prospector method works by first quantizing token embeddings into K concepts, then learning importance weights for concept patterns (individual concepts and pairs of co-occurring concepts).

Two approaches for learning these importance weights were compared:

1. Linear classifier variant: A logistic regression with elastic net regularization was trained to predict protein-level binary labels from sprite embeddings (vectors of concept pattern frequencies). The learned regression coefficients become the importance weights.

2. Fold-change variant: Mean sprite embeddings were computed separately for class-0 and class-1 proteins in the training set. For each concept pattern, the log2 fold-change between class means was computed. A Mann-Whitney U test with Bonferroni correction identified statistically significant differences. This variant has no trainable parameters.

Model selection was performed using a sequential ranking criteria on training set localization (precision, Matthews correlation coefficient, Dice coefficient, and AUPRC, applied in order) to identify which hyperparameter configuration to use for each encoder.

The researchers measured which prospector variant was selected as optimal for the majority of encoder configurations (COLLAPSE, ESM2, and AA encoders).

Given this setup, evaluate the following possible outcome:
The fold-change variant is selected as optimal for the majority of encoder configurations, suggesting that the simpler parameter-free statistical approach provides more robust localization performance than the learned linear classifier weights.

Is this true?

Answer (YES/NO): YES